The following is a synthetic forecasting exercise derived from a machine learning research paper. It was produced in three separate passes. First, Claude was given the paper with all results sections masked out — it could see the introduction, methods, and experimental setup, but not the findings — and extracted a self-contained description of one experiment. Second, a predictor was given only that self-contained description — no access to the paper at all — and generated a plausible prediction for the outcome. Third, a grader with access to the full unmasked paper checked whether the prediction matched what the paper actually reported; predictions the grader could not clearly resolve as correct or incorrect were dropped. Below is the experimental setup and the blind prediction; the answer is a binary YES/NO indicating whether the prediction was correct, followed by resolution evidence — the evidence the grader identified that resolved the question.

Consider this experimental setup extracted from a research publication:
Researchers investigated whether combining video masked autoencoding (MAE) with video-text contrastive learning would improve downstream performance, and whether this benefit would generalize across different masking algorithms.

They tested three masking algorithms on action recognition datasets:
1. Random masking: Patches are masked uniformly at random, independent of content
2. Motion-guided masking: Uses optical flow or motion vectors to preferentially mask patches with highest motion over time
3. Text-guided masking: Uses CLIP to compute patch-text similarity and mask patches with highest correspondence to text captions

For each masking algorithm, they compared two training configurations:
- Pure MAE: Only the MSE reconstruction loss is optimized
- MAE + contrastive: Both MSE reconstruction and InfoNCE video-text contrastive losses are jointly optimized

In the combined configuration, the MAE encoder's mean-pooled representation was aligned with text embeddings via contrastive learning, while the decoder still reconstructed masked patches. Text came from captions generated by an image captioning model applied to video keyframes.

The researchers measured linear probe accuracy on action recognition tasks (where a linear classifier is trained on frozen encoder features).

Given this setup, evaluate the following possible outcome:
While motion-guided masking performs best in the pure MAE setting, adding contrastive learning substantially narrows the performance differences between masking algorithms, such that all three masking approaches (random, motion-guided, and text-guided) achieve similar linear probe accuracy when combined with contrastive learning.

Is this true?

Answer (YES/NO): NO